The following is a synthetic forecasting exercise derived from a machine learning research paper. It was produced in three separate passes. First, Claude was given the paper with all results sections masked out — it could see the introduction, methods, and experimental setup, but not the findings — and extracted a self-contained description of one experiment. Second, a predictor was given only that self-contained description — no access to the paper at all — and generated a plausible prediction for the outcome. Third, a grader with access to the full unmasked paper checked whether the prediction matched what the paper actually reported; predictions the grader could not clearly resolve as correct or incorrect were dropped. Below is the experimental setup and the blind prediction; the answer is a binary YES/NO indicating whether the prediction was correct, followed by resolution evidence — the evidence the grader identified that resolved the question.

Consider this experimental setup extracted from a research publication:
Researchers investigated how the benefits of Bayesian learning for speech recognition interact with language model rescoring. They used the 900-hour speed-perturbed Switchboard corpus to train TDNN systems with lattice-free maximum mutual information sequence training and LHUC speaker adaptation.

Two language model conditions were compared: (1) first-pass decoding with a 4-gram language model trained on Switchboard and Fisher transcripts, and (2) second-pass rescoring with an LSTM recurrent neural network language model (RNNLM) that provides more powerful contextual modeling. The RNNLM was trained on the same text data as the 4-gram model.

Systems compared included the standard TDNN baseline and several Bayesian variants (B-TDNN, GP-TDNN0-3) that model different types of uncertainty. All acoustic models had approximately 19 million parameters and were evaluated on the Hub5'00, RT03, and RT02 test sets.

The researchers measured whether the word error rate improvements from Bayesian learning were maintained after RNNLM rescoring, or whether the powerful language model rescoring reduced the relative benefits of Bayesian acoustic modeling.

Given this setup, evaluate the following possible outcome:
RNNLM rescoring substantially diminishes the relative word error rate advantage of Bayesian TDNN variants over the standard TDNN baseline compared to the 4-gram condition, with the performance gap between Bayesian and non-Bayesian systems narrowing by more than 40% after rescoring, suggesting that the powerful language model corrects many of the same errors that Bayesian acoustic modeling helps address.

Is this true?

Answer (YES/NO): NO